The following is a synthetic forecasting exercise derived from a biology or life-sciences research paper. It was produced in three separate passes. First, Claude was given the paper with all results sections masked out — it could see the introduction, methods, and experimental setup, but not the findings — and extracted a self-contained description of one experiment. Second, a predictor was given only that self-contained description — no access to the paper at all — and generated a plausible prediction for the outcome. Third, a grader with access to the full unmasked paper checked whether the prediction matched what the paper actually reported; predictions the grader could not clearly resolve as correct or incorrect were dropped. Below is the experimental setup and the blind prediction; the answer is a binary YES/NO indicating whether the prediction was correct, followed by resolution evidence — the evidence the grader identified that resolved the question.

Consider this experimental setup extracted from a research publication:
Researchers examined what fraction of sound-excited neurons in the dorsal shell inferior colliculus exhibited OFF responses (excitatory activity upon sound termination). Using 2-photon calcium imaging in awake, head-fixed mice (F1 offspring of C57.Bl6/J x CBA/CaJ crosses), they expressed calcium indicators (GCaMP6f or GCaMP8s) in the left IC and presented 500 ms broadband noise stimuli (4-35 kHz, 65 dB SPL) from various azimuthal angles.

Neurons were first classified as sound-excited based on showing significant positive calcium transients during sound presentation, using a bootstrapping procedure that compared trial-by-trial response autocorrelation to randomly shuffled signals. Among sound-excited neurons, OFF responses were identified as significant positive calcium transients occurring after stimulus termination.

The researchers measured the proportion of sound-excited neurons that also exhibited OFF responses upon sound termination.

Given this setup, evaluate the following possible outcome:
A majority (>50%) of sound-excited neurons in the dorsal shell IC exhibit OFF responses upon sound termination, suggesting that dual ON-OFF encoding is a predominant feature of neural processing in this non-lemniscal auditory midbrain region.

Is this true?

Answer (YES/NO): YES